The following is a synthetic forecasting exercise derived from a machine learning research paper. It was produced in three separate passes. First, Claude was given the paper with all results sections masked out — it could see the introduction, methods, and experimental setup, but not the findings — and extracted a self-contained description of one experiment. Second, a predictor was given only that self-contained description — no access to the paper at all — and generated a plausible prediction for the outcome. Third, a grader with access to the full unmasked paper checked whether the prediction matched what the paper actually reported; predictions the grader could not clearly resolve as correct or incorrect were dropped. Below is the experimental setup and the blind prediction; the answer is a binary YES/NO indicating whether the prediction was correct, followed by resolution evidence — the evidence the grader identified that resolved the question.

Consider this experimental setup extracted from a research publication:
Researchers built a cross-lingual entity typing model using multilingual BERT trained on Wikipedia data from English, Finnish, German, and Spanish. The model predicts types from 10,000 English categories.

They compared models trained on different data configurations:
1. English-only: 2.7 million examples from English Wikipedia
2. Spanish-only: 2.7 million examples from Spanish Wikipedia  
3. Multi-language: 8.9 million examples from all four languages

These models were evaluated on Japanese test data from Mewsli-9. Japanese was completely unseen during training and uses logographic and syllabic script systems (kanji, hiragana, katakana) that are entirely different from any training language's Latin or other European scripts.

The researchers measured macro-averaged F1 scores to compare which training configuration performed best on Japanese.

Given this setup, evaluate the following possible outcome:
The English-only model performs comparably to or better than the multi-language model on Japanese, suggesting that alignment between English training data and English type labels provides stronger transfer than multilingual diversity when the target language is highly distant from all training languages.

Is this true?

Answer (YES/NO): NO